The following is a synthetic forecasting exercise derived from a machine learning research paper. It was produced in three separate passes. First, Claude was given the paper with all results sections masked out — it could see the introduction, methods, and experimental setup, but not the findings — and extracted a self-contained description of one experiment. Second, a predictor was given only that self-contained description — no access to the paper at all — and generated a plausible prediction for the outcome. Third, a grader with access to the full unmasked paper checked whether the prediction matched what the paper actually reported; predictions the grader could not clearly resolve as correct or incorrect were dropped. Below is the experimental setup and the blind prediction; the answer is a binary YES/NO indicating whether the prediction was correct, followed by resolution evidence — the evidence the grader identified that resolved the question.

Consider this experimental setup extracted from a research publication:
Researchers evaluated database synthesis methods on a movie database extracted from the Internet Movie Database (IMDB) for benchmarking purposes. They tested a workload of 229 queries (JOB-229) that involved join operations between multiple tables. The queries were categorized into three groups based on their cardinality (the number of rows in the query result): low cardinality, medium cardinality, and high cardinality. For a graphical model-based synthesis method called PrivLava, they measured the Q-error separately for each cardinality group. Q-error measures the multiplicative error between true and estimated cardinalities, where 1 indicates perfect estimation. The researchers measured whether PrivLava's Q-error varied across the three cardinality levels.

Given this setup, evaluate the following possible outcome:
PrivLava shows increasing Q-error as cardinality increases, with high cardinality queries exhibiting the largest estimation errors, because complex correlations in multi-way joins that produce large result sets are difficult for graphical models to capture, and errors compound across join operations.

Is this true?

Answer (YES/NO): NO